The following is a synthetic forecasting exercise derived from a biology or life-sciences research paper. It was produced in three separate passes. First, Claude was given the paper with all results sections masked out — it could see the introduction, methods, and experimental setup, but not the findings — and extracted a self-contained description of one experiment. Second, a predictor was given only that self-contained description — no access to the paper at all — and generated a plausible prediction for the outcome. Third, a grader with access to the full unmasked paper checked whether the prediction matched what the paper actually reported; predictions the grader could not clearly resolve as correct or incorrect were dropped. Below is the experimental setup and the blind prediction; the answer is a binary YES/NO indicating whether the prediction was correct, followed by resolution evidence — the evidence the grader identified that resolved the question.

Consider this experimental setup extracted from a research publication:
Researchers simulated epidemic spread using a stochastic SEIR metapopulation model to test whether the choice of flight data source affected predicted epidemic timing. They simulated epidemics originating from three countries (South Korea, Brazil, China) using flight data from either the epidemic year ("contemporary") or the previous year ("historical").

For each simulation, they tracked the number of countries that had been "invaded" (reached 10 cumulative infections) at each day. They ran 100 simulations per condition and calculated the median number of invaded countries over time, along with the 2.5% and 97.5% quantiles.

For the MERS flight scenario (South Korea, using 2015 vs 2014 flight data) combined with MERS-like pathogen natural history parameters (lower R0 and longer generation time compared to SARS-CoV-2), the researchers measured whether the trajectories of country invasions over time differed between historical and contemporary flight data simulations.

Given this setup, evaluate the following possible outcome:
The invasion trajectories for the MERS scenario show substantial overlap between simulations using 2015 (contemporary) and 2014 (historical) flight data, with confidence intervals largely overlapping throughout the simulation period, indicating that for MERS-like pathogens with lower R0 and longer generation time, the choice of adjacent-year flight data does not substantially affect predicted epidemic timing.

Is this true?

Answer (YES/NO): YES